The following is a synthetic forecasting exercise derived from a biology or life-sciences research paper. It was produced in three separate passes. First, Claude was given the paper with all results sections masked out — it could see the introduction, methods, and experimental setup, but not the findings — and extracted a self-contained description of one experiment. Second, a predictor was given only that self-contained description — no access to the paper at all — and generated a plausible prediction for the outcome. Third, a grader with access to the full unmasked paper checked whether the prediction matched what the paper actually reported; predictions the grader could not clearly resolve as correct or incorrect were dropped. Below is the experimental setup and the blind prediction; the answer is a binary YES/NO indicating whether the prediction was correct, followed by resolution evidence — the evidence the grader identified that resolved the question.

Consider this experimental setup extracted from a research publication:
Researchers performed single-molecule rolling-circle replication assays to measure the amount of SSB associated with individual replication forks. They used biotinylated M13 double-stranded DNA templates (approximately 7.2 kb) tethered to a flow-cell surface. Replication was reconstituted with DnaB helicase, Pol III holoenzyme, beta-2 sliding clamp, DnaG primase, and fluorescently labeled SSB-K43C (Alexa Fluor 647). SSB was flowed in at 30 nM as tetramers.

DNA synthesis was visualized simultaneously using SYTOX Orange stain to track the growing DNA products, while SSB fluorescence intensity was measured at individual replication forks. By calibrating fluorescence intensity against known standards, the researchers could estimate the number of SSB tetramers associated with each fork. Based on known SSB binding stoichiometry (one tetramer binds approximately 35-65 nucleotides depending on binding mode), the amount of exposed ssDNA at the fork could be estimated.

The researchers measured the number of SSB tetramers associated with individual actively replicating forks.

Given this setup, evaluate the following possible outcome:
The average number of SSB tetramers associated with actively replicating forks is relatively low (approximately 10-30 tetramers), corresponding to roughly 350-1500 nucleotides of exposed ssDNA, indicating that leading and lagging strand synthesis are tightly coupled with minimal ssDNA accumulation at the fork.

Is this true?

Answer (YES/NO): NO